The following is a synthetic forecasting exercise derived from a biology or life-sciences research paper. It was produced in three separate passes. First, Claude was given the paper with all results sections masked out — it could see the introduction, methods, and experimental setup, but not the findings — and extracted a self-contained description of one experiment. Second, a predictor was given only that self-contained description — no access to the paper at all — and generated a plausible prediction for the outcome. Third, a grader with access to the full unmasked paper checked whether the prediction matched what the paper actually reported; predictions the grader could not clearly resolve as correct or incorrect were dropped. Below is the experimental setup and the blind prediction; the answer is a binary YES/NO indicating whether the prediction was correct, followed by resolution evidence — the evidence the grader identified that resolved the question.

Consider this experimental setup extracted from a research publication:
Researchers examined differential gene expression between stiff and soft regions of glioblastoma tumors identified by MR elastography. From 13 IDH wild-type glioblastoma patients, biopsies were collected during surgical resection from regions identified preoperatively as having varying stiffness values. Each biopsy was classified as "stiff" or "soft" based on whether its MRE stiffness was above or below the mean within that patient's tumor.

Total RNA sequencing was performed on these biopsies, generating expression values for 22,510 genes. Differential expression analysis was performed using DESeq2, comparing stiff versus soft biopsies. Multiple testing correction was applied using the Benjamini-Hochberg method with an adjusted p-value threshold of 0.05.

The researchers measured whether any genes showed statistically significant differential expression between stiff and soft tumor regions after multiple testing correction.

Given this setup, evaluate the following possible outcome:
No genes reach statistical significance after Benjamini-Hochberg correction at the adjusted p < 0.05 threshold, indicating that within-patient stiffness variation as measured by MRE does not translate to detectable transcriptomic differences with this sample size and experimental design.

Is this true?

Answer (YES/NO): NO